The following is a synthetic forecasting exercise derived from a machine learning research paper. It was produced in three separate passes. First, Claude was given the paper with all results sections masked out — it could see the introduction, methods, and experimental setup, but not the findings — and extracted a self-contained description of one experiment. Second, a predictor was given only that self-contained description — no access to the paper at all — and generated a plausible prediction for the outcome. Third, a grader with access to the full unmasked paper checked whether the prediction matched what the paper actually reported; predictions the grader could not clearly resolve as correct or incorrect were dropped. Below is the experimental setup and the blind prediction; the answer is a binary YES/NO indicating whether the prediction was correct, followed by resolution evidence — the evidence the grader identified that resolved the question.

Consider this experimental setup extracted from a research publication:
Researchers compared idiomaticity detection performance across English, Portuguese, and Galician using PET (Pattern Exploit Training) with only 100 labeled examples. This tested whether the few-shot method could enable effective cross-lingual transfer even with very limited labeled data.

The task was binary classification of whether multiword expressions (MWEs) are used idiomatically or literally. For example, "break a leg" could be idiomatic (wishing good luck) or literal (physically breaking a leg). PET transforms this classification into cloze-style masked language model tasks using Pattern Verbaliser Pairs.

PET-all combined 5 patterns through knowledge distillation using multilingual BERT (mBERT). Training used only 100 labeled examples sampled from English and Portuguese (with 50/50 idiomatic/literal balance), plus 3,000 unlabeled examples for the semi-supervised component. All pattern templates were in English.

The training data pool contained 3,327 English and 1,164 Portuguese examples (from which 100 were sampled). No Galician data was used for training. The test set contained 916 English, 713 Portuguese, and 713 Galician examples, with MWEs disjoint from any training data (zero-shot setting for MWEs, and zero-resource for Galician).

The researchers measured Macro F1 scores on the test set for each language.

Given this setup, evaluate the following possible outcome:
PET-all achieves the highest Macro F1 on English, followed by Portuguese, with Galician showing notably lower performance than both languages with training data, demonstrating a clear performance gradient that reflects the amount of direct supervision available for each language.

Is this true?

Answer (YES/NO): NO